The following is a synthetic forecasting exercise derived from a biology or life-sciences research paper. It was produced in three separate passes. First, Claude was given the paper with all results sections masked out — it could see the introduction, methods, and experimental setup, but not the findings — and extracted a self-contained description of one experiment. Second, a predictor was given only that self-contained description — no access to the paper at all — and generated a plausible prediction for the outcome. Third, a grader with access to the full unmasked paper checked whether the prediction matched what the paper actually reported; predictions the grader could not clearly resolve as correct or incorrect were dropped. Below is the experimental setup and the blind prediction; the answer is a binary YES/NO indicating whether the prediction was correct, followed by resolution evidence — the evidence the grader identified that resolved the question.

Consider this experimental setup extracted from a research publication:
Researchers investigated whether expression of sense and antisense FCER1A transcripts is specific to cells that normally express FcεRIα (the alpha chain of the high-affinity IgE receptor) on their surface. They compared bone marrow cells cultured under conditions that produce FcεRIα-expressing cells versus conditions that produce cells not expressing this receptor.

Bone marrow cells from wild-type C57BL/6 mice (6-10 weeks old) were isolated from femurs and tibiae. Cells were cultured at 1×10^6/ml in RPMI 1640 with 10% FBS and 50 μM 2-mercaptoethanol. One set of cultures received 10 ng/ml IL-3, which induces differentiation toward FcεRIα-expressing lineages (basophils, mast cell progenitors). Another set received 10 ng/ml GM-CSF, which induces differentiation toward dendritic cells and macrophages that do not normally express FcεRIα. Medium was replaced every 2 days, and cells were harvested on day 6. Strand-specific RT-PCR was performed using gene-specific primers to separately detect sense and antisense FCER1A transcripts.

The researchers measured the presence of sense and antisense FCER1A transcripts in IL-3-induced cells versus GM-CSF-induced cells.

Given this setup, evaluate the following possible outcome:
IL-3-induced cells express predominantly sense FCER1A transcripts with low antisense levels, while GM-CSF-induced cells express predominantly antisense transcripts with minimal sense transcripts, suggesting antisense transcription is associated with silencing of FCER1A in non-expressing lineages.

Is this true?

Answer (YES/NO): NO